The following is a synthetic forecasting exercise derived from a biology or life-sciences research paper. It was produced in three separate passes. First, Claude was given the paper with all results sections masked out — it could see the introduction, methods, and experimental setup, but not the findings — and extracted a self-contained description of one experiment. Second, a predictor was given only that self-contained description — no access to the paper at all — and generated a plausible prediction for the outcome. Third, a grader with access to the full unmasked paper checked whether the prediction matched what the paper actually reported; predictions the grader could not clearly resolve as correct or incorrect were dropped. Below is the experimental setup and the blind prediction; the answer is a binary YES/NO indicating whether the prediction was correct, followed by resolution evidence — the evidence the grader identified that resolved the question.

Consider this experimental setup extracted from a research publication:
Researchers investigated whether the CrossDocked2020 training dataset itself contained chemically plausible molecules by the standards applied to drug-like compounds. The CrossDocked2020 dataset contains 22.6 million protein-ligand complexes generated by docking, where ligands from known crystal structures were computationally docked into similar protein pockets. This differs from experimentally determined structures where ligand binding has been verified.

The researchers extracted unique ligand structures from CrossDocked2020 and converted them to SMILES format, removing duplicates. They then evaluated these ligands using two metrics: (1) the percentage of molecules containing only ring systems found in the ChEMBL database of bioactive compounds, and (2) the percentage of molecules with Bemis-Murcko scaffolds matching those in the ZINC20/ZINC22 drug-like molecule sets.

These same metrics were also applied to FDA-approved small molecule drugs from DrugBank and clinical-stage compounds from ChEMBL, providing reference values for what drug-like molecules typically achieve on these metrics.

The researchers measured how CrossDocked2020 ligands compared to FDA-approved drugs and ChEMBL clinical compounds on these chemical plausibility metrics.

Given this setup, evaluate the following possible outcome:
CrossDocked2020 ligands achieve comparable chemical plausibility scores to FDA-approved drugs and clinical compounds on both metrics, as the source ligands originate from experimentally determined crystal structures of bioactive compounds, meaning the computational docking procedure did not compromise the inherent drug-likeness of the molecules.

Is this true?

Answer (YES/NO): YES